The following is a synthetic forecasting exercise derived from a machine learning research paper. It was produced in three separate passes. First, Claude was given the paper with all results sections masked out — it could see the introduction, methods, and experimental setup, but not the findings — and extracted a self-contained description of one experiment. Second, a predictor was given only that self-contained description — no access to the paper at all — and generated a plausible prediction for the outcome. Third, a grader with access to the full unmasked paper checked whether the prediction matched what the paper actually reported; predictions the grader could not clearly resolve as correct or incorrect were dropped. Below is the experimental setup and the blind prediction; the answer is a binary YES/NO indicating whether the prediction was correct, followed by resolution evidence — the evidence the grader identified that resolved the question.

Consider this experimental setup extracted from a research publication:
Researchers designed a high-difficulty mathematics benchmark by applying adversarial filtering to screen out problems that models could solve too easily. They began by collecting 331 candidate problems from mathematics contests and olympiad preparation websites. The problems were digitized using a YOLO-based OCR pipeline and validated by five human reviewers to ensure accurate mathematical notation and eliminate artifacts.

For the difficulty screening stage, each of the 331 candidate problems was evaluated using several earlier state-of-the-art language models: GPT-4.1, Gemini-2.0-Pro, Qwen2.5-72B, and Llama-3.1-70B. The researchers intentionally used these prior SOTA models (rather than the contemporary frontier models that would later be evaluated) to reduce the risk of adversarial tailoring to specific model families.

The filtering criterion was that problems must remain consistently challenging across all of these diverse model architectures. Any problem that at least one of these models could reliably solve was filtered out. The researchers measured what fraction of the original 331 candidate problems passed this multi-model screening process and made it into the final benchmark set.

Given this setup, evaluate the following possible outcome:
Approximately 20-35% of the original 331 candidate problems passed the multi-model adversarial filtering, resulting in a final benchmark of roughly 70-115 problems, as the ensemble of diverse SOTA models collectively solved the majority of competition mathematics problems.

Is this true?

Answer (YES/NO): NO